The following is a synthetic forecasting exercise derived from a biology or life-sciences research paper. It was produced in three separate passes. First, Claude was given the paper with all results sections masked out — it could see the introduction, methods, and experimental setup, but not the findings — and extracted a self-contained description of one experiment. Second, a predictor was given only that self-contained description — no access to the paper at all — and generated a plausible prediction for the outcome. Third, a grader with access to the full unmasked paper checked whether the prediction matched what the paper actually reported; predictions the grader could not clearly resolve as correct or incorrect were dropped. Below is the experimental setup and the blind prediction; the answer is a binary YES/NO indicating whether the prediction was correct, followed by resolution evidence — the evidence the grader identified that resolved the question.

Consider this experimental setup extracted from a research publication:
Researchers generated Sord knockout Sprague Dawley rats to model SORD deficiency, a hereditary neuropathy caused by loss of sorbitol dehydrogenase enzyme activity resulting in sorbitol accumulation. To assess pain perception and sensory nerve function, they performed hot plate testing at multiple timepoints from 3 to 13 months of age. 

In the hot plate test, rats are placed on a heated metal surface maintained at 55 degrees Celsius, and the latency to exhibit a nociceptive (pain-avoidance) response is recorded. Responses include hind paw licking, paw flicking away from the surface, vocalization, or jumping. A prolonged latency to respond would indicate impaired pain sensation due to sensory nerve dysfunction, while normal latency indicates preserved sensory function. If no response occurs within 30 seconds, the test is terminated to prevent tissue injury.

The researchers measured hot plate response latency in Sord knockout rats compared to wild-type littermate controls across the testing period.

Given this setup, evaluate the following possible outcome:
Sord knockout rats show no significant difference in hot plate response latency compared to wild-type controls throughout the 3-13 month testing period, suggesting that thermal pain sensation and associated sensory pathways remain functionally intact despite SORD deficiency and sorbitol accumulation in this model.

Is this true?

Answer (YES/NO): NO